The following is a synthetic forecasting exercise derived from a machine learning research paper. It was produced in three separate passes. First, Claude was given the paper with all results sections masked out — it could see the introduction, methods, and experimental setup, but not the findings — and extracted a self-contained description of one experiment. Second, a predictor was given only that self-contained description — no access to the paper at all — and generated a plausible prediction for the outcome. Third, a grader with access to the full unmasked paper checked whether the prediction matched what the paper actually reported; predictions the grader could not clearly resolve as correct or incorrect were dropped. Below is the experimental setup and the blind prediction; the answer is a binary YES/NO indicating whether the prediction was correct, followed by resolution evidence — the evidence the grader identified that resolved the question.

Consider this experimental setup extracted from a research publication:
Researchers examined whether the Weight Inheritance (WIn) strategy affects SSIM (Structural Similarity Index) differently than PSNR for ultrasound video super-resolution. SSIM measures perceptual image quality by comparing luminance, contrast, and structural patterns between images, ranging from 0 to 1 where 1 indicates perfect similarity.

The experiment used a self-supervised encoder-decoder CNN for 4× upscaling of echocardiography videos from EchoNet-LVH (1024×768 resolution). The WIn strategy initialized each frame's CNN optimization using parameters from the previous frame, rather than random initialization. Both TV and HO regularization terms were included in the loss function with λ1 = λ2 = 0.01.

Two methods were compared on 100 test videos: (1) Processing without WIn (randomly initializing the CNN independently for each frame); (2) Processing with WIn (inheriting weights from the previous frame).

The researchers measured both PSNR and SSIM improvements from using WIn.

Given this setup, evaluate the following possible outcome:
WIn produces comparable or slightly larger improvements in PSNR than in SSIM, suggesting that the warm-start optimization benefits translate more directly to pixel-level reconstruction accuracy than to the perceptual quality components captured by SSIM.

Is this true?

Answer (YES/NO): NO